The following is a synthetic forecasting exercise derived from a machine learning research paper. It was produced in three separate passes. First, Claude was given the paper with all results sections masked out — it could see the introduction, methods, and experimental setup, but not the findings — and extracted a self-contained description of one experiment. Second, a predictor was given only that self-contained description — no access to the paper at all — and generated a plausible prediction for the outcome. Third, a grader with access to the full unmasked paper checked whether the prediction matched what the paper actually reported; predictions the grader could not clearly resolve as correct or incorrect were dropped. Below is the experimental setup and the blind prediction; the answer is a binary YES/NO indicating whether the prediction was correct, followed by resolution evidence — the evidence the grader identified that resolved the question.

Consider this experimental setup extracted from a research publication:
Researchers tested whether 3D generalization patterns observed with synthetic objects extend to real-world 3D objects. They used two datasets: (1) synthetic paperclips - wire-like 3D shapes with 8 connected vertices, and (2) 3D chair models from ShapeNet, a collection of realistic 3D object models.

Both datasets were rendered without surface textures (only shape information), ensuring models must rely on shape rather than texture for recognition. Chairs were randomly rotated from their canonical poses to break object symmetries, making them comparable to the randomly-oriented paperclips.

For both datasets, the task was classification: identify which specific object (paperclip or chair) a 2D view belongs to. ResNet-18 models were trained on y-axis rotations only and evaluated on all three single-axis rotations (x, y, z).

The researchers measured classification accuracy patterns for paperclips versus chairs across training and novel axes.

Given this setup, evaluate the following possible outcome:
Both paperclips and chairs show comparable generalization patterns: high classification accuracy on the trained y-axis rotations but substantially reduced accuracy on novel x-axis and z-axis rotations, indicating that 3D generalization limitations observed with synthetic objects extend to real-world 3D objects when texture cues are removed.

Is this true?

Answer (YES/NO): YES